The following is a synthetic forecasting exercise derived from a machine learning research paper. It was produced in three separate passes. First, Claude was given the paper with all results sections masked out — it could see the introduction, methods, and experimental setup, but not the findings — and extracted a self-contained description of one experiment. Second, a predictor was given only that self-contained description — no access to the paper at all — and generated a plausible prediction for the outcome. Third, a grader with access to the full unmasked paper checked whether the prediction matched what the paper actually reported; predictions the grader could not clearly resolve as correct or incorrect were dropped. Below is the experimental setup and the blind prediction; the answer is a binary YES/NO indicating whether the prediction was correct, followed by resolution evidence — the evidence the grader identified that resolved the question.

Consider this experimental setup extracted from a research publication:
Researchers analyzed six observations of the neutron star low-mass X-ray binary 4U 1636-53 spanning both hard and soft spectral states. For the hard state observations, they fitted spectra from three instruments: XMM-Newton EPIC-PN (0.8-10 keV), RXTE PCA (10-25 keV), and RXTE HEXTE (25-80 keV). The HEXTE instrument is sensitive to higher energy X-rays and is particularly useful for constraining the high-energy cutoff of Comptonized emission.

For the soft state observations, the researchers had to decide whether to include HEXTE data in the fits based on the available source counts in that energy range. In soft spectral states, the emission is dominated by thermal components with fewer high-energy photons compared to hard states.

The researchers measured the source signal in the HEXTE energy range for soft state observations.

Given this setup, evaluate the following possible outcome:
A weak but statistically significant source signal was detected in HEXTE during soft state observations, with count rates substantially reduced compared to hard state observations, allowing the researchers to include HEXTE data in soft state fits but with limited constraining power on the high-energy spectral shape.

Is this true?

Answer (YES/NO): NO